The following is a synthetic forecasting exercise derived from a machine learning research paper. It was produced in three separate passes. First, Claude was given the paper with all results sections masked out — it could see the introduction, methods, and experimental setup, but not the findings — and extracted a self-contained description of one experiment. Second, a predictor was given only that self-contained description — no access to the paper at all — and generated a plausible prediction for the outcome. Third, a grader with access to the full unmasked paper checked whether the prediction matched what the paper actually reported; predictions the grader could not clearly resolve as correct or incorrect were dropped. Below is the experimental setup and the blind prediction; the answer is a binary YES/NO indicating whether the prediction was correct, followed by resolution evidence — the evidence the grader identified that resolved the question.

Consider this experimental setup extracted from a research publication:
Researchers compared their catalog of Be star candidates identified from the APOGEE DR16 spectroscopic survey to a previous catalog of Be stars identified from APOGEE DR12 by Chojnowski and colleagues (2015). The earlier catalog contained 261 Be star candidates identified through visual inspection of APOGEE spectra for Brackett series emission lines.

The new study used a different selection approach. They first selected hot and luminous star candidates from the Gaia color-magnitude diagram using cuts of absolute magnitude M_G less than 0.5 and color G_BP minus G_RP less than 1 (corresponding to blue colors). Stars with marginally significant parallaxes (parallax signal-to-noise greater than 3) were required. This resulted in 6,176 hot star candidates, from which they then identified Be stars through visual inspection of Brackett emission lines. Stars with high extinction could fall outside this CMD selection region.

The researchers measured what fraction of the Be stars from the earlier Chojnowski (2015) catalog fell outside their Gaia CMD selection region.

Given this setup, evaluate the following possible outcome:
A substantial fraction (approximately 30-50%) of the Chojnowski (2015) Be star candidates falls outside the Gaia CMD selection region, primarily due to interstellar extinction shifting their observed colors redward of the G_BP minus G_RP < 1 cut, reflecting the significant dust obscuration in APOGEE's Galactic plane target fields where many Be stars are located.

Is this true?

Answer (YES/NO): NO